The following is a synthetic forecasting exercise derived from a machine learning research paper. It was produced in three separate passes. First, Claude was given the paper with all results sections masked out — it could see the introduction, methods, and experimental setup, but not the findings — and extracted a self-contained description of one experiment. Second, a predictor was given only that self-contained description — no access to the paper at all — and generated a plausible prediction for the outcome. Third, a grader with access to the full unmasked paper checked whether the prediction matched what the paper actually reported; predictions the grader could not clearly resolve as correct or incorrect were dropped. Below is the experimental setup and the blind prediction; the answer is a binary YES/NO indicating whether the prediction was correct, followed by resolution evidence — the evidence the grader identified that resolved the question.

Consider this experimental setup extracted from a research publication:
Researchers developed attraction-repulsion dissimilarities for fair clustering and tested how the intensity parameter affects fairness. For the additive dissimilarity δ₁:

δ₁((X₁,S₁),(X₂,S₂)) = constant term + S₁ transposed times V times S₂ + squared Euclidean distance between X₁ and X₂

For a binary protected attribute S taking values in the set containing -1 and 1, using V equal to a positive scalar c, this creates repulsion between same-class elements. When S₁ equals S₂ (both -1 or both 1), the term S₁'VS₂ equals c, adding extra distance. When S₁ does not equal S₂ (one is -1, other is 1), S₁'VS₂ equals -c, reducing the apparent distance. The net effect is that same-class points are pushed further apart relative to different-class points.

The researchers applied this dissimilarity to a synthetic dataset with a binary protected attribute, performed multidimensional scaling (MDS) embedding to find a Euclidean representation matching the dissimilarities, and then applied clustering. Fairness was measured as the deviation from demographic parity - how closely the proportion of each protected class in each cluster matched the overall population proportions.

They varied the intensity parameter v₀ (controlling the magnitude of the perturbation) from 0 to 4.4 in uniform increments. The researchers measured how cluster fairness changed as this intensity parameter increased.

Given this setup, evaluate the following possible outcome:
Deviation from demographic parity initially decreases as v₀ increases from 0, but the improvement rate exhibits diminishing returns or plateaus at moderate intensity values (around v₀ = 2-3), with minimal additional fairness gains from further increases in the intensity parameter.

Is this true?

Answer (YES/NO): NO